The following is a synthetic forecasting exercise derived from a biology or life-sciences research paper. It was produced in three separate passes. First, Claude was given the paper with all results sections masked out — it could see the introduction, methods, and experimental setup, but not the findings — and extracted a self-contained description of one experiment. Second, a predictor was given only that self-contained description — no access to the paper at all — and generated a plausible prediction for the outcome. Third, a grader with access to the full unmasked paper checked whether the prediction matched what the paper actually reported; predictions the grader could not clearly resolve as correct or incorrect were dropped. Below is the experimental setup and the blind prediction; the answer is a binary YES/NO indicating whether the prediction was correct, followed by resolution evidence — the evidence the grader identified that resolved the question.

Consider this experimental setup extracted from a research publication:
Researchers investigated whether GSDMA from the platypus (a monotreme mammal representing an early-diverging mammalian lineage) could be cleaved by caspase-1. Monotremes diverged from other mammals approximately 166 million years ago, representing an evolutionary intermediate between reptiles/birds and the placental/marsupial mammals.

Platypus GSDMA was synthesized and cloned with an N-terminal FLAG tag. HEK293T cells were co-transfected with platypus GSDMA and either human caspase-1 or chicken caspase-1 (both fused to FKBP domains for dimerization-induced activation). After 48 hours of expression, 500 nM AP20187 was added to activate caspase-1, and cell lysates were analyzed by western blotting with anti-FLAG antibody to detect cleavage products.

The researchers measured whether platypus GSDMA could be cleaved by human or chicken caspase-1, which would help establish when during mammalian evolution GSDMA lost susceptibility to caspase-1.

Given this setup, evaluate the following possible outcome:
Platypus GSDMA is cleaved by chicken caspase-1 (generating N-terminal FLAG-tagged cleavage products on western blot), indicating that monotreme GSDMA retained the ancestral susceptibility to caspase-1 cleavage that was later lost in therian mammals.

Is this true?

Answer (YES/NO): NO